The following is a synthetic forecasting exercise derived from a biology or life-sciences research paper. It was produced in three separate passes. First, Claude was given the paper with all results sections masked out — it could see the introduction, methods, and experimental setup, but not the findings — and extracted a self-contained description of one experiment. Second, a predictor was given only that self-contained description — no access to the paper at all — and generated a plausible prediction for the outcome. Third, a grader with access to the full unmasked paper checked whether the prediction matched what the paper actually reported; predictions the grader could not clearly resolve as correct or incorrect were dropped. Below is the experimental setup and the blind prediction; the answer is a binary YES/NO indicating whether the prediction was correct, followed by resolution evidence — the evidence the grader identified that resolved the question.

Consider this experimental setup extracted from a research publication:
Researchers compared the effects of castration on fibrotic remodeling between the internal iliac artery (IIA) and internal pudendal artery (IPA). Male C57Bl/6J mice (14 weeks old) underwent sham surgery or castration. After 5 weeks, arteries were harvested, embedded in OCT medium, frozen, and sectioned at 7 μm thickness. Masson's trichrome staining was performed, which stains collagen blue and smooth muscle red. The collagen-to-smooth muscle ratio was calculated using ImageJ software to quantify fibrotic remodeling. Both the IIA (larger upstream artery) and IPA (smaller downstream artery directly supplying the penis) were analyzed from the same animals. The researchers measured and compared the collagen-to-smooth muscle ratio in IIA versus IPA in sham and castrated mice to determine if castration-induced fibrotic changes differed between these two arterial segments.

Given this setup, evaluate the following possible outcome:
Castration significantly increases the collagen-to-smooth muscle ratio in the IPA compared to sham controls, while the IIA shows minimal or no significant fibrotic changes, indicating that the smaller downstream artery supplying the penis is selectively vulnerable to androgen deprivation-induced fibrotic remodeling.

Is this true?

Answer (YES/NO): YES